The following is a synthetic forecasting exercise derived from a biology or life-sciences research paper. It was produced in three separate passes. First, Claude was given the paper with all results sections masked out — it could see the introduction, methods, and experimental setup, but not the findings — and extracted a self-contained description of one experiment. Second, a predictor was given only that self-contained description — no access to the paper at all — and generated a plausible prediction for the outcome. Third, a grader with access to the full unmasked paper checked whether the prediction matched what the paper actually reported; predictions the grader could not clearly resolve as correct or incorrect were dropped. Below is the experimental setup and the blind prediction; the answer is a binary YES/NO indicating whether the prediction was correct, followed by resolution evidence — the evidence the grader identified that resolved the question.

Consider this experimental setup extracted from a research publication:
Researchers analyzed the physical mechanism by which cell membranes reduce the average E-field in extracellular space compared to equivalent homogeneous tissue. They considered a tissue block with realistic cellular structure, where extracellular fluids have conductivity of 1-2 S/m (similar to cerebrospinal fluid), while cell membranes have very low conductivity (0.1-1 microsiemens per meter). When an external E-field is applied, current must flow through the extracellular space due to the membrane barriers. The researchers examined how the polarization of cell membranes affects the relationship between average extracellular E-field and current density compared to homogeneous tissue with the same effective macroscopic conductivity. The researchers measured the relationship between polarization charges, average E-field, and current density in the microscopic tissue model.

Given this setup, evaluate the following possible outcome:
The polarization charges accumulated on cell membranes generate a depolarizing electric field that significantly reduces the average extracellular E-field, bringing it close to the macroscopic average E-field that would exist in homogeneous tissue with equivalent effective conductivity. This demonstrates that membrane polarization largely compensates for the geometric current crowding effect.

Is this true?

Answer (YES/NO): YES